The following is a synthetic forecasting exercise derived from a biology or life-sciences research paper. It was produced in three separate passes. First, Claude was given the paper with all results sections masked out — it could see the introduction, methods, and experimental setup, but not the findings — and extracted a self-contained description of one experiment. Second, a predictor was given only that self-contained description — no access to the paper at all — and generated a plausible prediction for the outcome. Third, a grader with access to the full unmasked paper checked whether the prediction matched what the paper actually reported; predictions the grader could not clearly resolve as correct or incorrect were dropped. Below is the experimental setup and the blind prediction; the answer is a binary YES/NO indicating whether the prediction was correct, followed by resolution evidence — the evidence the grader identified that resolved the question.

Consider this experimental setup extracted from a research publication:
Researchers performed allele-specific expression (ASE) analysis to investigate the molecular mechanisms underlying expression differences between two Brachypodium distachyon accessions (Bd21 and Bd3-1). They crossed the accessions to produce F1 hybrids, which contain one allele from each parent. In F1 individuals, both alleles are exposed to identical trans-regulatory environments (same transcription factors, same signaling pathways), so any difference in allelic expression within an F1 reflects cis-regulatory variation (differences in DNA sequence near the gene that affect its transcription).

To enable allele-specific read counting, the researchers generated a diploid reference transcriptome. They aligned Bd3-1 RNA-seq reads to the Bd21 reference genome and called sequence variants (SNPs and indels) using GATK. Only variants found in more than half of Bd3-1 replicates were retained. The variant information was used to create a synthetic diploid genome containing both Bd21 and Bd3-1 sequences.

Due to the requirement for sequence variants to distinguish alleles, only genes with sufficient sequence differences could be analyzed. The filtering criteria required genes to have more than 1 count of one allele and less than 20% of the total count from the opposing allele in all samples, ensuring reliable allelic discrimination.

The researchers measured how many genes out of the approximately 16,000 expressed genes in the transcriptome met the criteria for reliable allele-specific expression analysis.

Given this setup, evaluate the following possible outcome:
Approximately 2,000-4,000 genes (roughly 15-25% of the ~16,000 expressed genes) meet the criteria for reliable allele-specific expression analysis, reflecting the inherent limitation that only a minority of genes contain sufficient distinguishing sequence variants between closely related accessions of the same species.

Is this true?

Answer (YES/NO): YES